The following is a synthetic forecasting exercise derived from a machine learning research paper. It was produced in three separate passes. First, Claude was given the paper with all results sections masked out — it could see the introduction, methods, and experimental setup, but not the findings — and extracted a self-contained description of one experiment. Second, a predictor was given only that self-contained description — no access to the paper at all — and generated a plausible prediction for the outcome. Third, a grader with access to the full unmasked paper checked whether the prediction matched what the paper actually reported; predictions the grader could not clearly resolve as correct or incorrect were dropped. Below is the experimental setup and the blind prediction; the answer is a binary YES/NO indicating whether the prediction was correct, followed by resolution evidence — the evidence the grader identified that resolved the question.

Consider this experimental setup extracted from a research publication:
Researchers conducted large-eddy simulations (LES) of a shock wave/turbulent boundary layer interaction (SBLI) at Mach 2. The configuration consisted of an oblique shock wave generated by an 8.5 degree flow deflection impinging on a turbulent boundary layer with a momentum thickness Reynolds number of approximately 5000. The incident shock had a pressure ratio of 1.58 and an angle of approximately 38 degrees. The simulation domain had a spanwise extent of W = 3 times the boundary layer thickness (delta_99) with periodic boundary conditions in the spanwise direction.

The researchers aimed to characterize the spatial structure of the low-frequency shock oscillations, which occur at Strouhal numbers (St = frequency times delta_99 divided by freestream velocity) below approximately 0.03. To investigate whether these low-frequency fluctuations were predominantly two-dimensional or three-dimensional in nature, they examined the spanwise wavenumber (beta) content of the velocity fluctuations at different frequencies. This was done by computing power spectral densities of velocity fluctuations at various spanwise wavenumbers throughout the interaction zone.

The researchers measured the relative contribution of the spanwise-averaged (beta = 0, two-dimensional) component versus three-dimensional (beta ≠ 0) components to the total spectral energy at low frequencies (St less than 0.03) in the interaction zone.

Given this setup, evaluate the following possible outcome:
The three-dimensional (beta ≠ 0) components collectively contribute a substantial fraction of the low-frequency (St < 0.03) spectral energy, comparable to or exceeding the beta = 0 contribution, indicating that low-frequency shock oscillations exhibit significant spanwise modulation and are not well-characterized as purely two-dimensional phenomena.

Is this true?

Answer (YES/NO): NO